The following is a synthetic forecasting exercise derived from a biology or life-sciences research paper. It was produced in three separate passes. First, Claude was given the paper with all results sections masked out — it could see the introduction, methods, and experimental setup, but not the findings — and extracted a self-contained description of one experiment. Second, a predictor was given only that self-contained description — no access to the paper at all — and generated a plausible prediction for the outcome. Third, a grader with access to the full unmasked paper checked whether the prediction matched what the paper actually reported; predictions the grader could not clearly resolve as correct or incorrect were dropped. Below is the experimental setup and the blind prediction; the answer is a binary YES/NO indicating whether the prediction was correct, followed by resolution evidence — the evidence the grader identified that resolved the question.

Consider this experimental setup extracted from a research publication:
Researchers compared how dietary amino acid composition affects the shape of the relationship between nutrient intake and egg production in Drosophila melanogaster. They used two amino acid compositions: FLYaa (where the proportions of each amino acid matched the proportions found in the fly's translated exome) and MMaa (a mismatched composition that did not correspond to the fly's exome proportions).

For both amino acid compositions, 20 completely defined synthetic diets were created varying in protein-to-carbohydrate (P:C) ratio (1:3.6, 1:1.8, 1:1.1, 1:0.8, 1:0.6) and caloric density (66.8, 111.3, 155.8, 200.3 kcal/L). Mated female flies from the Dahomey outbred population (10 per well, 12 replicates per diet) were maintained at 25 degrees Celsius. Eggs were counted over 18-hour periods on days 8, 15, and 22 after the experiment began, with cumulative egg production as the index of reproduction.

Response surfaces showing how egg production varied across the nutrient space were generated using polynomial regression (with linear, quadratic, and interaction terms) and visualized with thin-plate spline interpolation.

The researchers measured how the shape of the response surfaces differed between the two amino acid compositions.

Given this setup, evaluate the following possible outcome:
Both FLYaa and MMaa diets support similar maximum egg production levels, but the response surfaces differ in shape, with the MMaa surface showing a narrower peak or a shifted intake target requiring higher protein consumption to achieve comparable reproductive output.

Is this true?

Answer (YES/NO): NO